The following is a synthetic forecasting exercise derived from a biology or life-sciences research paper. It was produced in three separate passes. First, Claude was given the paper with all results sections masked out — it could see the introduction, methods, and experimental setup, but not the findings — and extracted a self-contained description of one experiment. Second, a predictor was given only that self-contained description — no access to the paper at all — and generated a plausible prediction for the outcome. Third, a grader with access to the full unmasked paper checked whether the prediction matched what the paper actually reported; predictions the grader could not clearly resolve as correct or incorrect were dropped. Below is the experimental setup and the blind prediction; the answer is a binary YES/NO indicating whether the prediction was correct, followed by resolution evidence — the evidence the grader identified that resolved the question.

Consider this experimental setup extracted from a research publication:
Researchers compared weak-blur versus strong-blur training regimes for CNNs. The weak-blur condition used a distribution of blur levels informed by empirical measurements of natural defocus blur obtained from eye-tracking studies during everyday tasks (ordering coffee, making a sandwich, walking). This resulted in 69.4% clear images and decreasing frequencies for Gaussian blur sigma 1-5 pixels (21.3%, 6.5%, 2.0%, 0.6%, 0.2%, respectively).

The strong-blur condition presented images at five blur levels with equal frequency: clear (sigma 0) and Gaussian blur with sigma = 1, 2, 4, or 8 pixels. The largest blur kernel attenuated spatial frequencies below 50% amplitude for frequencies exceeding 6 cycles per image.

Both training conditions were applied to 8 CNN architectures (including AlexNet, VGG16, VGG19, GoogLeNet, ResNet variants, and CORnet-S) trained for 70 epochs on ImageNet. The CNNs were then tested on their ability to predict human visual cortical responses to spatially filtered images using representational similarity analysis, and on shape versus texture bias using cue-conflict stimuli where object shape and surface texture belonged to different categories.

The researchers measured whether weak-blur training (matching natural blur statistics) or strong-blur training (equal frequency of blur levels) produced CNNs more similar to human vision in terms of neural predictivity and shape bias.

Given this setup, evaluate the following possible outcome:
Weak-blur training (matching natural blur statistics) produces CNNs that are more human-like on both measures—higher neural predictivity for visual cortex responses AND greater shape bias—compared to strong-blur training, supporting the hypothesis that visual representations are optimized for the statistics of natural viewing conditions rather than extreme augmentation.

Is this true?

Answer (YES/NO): NO